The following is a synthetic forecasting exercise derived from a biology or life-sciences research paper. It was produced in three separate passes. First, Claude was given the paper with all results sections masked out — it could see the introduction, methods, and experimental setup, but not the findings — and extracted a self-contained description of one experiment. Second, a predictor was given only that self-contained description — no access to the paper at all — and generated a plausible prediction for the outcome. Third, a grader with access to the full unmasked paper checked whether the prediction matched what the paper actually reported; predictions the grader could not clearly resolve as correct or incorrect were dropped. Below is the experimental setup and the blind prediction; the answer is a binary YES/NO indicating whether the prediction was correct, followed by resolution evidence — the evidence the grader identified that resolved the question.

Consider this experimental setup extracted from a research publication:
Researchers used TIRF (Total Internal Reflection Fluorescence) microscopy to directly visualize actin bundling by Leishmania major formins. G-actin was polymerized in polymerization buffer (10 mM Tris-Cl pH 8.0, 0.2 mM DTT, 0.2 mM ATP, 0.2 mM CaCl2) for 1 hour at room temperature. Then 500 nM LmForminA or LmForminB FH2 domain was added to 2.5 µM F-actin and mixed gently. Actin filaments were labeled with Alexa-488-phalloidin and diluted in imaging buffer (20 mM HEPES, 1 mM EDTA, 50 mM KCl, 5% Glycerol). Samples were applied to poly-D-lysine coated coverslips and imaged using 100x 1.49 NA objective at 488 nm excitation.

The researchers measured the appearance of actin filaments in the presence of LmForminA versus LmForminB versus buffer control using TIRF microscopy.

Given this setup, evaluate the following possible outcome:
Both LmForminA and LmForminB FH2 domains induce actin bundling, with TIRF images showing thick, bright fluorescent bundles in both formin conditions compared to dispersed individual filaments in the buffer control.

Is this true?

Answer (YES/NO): YES